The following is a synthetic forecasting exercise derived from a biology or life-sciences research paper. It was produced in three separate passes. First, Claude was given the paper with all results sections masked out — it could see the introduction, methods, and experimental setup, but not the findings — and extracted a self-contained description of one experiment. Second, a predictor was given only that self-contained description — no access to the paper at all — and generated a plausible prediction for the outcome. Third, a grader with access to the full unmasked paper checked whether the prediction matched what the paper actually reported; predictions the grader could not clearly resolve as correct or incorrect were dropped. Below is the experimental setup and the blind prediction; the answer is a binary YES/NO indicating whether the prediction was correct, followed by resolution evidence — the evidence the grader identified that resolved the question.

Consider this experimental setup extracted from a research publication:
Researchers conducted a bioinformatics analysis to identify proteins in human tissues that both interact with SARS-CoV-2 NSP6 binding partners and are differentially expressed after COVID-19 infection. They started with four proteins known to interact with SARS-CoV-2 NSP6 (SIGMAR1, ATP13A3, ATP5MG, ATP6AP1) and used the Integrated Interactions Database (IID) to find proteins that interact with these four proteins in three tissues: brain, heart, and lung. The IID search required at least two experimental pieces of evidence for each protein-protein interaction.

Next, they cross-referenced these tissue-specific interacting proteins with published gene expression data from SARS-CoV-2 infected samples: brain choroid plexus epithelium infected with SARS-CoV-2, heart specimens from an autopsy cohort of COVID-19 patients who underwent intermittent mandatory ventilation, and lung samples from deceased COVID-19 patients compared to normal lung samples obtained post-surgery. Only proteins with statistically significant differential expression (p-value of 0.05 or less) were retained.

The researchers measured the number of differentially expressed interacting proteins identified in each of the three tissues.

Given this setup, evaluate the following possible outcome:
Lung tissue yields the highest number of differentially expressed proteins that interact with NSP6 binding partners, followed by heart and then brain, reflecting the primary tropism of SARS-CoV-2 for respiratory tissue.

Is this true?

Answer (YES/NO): NO